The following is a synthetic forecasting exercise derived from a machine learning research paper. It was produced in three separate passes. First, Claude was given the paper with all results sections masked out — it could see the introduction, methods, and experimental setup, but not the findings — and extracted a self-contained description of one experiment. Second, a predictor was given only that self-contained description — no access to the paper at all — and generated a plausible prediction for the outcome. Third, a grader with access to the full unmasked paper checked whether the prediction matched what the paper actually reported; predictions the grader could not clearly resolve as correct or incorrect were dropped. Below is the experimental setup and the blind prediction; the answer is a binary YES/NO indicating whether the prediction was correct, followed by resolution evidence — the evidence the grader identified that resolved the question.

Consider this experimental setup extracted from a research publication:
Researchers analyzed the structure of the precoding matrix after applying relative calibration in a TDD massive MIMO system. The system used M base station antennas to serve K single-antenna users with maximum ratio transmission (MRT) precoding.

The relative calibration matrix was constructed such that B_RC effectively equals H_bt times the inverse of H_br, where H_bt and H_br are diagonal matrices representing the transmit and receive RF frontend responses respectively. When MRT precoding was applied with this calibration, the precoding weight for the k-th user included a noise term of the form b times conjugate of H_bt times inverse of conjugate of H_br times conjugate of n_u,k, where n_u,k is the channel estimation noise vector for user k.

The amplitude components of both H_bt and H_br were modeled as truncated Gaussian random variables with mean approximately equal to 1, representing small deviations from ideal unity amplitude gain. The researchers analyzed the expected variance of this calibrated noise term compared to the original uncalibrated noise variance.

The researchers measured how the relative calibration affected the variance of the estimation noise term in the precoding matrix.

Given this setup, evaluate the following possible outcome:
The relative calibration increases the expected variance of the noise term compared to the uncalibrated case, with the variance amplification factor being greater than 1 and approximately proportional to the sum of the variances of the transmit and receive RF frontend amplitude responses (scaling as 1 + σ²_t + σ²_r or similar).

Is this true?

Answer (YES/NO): NO